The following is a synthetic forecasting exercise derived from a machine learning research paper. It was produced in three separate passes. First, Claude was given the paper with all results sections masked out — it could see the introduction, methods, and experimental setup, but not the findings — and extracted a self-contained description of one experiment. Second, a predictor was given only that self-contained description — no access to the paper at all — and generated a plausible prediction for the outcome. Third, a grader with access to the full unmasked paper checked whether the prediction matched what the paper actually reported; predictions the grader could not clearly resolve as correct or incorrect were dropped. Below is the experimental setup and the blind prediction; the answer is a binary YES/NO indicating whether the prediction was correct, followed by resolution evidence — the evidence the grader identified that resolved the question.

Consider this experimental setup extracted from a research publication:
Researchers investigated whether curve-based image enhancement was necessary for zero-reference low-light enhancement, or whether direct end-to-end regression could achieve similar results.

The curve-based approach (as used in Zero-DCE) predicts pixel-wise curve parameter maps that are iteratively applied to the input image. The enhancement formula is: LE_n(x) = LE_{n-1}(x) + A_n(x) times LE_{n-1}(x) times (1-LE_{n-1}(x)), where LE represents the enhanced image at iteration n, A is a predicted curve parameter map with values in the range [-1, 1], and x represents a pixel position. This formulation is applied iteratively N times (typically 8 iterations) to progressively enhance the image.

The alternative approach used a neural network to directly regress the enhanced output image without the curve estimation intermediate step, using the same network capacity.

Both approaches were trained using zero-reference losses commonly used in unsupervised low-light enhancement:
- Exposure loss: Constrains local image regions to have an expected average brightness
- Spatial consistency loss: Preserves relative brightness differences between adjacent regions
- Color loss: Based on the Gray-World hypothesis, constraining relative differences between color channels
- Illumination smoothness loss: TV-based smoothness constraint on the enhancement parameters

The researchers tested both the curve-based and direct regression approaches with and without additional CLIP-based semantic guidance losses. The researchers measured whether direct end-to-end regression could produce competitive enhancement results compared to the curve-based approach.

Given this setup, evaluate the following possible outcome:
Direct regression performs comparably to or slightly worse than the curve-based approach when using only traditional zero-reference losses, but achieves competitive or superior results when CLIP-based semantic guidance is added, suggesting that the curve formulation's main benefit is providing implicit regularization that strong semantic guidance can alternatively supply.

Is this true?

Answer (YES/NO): NO